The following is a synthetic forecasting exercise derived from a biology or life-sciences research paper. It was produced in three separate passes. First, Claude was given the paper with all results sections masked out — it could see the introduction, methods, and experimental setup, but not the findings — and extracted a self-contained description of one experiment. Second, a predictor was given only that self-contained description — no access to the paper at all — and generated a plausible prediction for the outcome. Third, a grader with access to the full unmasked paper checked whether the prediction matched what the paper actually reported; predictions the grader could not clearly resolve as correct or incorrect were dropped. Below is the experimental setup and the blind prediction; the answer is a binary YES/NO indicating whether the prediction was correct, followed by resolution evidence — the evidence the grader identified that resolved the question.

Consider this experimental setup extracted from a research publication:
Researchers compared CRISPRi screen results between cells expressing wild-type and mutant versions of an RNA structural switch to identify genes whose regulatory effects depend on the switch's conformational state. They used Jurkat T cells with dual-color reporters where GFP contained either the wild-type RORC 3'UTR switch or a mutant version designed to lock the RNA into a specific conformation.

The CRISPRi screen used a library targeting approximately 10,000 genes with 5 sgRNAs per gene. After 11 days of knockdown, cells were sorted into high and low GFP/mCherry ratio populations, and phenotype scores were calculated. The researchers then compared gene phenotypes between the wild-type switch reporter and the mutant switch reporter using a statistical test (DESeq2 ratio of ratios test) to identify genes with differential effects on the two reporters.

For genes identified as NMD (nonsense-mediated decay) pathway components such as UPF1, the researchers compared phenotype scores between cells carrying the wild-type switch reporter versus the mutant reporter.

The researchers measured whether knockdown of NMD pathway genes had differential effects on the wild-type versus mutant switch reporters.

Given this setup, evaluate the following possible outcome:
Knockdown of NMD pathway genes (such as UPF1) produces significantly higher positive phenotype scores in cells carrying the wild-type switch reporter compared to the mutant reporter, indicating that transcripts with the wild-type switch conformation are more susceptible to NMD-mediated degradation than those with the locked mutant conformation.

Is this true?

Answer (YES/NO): YES